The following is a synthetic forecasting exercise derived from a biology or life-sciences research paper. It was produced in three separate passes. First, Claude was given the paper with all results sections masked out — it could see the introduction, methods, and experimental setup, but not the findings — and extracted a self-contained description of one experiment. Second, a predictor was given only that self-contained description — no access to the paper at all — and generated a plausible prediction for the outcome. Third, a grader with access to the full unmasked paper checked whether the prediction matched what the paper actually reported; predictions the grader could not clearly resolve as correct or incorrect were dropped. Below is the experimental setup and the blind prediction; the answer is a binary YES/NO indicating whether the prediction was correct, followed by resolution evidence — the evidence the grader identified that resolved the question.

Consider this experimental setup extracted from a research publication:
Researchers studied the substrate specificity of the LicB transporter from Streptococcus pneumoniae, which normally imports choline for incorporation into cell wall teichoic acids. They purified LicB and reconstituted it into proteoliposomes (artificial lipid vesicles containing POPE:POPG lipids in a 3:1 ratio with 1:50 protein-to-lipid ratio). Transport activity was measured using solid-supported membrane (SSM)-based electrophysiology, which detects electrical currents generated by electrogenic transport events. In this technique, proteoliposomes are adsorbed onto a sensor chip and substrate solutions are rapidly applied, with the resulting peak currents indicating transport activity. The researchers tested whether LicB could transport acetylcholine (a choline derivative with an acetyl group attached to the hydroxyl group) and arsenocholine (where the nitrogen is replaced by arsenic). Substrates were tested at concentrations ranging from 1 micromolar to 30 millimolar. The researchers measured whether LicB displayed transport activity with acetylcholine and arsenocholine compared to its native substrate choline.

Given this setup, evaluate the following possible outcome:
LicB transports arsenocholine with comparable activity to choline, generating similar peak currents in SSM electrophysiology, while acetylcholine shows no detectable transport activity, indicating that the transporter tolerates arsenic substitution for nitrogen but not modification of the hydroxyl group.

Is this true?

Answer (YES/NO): NO